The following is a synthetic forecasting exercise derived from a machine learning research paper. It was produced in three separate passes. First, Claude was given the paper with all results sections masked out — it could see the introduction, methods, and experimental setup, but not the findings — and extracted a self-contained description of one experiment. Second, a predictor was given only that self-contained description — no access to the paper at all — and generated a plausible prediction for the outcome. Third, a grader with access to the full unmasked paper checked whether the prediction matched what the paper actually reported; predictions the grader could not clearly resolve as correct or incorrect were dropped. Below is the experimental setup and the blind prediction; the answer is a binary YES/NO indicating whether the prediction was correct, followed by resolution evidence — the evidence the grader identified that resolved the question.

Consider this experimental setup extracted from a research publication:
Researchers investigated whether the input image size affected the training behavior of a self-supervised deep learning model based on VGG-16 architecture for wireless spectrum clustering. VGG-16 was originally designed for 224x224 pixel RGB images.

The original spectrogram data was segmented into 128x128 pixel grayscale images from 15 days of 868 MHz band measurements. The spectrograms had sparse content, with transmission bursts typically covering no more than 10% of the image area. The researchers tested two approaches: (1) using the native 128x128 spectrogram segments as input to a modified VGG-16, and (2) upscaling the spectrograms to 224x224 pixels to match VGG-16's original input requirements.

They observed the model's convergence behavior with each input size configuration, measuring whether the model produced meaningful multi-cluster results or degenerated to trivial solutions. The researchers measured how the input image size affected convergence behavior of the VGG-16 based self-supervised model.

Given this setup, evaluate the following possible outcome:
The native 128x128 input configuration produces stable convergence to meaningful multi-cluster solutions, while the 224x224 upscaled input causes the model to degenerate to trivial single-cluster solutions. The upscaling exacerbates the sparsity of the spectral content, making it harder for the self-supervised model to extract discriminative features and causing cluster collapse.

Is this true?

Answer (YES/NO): NO